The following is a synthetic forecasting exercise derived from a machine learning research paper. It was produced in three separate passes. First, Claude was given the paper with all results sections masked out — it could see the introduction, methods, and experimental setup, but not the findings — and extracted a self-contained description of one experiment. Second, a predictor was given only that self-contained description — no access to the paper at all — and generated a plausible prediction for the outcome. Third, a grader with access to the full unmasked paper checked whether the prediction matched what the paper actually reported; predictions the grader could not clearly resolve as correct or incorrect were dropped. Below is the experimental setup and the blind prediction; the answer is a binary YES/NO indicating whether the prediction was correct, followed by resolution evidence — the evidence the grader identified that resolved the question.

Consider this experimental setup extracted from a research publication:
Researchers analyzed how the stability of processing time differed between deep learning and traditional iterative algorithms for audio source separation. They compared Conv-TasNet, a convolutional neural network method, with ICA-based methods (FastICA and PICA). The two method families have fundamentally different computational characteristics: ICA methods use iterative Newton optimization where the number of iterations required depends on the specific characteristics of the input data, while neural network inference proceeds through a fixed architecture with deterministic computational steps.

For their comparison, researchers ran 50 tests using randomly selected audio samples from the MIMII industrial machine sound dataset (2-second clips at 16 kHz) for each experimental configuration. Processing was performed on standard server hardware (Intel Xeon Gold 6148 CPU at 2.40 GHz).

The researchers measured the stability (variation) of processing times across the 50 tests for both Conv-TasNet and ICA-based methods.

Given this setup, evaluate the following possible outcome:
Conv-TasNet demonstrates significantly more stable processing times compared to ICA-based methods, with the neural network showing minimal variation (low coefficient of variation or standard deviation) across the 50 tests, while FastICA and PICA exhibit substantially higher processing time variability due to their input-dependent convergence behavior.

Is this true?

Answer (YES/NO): YES